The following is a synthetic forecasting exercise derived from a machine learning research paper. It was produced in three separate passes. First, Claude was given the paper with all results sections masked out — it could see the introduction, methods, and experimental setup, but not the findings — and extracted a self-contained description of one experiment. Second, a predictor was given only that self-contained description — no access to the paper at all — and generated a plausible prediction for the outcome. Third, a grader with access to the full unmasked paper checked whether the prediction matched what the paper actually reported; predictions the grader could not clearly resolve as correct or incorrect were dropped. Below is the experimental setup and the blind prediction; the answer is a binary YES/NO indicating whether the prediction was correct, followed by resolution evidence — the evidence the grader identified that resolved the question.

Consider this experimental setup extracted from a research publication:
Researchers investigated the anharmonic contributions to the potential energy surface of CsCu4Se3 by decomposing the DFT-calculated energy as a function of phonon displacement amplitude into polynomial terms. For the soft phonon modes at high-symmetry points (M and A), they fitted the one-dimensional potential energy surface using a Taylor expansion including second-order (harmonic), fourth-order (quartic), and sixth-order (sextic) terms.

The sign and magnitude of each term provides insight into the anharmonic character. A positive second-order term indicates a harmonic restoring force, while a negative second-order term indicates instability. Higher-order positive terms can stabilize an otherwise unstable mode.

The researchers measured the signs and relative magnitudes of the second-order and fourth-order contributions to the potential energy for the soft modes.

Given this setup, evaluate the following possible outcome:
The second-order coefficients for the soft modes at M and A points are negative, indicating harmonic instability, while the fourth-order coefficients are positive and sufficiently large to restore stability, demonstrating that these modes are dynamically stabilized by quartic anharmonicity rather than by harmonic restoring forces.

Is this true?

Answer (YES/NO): YES